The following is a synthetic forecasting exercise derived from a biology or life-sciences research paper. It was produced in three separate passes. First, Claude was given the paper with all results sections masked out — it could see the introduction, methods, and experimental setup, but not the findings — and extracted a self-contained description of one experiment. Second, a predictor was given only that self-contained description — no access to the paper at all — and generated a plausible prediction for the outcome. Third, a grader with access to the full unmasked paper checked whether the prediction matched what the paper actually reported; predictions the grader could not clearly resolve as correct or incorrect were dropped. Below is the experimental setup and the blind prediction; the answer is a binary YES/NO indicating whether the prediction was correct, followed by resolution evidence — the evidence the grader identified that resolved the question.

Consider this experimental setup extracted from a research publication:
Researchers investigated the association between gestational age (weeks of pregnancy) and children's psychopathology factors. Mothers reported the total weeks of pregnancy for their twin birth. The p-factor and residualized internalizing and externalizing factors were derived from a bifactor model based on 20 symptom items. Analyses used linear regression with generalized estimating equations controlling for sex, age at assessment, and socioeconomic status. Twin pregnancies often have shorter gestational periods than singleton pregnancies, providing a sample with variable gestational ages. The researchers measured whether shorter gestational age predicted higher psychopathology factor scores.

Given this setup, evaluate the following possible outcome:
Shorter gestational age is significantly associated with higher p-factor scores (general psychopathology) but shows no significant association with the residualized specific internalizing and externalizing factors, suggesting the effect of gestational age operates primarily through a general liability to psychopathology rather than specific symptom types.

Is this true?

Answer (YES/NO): NO